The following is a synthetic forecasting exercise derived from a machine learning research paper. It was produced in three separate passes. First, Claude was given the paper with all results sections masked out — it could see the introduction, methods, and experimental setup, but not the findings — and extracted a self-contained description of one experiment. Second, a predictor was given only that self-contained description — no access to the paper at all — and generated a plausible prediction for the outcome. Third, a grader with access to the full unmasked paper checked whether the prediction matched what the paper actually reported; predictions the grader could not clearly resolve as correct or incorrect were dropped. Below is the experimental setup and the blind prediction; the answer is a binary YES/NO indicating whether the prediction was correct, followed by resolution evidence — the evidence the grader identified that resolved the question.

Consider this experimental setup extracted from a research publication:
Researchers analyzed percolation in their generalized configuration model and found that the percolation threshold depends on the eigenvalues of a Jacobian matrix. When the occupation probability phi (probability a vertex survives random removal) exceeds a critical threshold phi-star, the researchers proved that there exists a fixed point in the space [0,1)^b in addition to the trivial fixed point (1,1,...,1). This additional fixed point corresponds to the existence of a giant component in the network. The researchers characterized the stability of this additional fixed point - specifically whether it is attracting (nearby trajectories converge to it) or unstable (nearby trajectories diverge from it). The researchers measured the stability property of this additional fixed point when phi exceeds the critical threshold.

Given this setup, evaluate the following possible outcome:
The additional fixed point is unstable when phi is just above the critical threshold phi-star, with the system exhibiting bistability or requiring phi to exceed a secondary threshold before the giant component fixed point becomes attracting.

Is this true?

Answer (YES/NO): NO